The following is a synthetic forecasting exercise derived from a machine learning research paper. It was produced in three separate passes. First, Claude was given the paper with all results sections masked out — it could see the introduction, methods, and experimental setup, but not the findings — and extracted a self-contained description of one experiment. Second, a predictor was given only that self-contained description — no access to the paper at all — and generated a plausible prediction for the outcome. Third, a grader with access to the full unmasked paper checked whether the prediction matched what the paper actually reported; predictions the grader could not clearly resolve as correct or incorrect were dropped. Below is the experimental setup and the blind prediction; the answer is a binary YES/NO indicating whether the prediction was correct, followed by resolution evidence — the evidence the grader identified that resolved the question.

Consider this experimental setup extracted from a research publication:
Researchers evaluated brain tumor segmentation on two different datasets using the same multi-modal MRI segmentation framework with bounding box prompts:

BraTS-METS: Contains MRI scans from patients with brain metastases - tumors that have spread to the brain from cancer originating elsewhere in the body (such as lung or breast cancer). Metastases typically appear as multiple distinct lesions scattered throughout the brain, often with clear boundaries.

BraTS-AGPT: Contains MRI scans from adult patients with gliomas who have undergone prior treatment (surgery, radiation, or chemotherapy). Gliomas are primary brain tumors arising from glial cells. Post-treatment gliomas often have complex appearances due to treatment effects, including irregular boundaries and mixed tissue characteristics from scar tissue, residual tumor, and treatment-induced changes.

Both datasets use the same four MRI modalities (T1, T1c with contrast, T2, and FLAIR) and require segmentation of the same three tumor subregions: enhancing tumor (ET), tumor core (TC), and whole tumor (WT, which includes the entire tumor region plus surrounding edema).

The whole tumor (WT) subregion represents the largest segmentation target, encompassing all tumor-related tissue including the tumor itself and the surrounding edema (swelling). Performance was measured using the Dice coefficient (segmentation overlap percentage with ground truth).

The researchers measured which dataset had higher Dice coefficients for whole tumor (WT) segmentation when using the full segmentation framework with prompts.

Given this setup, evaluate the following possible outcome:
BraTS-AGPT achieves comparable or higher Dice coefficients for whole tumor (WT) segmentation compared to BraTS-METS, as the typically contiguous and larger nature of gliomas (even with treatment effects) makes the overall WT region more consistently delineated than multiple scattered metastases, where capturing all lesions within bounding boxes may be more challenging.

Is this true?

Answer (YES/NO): YES